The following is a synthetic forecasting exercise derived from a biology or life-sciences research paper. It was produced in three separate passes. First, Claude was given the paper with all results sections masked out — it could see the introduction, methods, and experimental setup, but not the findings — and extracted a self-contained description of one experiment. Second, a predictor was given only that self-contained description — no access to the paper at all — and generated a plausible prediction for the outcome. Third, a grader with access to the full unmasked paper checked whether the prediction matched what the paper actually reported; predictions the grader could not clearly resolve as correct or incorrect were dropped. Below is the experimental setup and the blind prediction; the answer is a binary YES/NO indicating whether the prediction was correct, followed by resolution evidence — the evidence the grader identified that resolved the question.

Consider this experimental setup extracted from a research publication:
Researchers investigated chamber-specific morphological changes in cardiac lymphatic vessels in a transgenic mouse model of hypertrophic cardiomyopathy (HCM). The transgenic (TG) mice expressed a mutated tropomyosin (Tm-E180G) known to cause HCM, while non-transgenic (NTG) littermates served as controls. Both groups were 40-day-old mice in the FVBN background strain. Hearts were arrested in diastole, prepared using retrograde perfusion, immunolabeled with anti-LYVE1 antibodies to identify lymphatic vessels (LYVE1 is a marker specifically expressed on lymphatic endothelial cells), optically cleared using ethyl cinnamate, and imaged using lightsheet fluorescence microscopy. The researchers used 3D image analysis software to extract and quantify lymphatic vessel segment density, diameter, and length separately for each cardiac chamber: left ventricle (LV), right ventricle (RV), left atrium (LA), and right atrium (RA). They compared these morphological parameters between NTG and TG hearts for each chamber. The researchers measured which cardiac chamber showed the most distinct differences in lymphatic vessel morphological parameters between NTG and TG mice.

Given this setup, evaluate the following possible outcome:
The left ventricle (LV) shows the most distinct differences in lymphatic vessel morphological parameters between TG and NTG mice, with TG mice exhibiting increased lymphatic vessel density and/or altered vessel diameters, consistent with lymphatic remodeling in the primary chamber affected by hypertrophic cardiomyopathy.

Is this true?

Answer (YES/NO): NO